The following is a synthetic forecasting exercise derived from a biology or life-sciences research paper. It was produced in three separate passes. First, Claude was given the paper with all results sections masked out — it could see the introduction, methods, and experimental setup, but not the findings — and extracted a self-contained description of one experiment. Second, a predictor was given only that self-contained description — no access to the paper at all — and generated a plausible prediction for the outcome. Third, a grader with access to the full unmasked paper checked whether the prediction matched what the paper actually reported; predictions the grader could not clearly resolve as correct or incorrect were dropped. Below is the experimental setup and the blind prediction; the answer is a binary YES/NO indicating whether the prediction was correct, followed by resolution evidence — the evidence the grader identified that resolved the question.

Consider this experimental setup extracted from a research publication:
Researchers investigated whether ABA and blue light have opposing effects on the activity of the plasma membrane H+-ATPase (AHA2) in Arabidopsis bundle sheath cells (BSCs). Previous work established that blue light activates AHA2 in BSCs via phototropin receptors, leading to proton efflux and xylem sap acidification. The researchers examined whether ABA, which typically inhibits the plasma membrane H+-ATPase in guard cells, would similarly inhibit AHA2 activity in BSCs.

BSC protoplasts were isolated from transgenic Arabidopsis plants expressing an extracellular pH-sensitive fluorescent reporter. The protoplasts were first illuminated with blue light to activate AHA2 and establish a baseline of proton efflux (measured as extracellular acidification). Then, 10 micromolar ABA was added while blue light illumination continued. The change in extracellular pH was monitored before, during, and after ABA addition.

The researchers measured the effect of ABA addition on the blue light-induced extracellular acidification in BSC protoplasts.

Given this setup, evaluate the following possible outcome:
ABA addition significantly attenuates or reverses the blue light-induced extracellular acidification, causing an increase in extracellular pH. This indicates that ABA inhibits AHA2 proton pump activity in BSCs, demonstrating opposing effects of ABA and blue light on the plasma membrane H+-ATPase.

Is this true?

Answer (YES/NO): YES